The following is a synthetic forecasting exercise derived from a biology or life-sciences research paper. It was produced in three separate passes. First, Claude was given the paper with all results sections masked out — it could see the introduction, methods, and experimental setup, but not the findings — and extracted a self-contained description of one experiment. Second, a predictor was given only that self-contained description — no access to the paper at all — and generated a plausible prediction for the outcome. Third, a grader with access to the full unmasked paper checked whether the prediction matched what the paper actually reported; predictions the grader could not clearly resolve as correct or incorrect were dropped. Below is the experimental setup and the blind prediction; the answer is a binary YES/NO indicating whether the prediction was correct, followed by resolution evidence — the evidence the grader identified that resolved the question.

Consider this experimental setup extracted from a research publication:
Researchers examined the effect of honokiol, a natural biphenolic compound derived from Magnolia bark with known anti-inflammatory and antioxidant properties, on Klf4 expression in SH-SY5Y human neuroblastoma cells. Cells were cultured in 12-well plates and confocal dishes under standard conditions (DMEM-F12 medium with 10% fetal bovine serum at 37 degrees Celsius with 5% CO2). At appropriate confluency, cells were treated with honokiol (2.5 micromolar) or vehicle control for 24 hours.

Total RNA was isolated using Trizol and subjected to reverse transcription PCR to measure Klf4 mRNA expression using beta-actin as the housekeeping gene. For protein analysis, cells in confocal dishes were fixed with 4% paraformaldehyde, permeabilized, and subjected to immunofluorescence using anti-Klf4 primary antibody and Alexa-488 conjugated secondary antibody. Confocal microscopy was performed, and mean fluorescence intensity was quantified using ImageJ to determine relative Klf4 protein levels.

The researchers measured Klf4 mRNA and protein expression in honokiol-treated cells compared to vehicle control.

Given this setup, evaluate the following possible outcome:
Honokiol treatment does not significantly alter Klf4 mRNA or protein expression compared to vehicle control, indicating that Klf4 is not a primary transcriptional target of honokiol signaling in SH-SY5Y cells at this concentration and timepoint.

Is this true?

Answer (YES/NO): NO